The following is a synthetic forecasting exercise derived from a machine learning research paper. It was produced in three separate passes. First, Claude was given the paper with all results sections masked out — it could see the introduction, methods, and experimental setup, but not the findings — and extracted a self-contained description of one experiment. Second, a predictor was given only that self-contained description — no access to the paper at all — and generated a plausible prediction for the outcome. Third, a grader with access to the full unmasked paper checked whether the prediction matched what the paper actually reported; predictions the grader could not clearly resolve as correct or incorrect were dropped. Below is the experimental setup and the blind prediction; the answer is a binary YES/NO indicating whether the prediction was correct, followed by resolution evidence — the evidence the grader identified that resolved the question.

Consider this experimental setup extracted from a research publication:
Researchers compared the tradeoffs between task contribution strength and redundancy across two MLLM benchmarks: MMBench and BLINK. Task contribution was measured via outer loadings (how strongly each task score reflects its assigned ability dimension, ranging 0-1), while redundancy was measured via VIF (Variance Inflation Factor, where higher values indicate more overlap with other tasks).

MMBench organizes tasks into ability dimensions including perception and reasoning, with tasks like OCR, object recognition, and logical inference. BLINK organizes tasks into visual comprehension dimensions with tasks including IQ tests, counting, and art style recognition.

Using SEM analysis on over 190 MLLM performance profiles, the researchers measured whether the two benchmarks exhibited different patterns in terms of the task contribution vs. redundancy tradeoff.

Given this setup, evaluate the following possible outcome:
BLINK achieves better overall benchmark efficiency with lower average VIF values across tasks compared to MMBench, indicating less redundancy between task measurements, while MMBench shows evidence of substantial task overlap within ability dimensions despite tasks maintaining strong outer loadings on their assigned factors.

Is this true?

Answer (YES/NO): YES